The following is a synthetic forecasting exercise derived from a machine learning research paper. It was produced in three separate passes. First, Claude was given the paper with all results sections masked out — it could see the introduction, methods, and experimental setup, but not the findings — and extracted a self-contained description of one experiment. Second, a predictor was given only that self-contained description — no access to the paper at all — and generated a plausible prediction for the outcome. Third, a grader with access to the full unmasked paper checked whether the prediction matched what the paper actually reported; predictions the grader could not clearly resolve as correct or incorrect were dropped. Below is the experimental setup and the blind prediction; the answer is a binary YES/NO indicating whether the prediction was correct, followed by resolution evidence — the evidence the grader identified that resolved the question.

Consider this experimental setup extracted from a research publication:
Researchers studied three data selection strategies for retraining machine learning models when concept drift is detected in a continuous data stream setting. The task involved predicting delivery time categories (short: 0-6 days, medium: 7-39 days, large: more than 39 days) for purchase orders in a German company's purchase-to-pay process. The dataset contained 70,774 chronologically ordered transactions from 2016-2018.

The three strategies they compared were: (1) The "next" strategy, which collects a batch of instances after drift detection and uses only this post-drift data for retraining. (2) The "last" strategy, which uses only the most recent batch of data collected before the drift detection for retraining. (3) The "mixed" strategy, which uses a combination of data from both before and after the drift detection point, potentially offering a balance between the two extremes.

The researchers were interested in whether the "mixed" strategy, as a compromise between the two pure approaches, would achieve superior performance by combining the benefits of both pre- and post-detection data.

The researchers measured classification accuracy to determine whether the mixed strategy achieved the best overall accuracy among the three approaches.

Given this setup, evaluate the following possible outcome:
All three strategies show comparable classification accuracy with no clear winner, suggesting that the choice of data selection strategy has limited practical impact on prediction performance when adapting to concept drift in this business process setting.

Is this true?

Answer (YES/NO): NO